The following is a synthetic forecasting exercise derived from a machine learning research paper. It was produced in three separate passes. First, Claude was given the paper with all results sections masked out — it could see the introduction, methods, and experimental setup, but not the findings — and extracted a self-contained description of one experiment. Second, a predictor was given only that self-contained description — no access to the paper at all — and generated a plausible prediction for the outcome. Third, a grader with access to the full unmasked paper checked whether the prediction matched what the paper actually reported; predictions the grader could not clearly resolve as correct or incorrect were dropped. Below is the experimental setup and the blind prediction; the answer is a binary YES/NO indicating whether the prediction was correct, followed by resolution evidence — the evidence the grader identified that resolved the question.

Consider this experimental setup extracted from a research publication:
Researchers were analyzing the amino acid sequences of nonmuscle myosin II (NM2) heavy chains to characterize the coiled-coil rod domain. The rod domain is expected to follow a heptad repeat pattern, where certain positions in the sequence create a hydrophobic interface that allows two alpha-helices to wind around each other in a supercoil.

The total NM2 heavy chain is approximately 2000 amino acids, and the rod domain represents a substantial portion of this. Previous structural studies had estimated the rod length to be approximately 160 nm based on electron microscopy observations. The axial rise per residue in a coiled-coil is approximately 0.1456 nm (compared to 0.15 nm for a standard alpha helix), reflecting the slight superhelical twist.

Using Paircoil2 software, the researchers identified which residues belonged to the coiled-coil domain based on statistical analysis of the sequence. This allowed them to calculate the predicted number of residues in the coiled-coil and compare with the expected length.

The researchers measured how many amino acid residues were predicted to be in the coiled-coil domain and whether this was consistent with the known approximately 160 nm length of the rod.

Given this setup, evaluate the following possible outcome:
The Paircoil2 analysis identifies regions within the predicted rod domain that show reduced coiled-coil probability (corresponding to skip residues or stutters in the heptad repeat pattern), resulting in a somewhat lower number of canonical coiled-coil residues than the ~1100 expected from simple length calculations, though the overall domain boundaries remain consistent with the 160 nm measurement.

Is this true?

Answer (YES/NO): NO